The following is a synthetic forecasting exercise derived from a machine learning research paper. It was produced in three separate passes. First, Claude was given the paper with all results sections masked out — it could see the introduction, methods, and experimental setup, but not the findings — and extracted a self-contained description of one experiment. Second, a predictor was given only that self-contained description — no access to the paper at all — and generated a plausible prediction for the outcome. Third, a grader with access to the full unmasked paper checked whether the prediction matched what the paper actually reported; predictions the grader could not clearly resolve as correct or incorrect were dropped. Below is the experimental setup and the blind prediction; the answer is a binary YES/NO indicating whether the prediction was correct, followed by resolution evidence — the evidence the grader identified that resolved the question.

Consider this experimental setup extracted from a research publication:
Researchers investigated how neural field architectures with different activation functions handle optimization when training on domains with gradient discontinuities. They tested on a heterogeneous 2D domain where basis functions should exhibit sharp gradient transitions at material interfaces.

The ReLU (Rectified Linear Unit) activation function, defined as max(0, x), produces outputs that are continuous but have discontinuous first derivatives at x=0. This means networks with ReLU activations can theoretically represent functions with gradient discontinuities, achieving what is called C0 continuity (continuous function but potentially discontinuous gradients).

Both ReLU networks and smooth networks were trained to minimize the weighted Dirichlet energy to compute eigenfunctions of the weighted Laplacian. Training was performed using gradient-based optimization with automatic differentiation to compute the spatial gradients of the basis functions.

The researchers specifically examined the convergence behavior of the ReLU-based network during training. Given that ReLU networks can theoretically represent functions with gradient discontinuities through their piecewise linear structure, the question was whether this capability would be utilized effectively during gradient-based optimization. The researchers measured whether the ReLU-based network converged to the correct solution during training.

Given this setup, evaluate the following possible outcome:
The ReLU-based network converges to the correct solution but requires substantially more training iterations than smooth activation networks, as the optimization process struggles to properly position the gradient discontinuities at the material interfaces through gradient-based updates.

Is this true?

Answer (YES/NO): NO